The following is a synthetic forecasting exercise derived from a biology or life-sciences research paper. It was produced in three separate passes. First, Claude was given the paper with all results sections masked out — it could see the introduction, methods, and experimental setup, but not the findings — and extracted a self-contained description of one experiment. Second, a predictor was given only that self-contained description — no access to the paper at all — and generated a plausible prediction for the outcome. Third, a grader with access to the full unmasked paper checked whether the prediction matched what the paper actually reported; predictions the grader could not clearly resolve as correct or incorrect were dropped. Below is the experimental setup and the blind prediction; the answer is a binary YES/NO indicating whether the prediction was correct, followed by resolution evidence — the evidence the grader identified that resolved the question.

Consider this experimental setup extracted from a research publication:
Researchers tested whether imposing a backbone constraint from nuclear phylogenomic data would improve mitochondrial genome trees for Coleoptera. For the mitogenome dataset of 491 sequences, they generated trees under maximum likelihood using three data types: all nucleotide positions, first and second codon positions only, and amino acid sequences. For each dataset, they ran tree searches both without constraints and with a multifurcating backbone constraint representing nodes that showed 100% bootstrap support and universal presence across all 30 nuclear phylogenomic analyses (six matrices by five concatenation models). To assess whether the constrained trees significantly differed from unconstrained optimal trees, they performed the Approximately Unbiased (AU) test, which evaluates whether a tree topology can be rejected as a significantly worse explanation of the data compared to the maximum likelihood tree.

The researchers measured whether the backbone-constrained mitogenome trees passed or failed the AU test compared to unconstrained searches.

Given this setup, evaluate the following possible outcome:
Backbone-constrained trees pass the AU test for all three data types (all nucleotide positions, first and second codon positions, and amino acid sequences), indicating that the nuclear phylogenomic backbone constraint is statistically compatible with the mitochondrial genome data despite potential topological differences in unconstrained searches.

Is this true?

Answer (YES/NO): NO